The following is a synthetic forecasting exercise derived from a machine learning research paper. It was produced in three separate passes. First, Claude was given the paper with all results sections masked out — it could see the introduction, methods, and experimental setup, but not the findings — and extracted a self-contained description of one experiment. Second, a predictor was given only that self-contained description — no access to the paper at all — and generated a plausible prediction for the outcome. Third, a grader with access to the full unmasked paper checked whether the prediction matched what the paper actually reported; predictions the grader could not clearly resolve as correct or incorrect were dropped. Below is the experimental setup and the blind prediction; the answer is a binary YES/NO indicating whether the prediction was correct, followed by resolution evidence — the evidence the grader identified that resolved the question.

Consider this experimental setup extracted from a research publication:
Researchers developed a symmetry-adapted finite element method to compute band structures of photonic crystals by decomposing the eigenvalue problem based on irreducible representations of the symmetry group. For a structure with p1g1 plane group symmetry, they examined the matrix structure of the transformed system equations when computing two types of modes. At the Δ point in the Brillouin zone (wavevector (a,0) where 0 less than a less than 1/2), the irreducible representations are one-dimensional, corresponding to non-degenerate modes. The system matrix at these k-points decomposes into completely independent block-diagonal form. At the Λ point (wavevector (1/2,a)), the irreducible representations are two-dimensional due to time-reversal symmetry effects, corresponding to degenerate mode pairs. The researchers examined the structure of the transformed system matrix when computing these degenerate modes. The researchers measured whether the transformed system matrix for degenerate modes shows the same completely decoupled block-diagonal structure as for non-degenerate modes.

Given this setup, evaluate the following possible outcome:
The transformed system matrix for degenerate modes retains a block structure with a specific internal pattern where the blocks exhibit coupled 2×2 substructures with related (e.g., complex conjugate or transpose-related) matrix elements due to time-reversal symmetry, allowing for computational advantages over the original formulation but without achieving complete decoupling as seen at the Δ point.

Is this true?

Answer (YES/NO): NO